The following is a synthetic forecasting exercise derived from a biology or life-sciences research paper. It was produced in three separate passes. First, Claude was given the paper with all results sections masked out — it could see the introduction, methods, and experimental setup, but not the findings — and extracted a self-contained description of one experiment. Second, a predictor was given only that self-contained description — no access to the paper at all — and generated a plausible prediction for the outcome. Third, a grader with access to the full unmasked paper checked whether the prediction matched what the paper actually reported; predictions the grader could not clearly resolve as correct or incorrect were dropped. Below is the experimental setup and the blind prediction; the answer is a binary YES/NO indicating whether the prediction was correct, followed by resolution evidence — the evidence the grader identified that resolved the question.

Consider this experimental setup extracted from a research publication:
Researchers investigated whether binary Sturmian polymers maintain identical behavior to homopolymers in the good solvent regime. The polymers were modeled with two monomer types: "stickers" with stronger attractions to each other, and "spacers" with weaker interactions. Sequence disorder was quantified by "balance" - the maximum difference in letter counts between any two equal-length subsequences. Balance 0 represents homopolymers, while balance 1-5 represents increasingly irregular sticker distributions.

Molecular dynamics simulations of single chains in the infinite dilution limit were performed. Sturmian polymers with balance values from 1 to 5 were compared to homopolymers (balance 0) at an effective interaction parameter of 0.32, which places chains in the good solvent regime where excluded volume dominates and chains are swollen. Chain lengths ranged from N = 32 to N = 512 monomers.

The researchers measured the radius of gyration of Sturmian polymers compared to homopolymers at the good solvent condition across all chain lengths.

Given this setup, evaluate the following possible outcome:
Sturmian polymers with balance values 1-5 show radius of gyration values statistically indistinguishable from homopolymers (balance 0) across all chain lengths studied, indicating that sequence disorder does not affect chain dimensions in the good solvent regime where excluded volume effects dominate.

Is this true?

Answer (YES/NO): YES